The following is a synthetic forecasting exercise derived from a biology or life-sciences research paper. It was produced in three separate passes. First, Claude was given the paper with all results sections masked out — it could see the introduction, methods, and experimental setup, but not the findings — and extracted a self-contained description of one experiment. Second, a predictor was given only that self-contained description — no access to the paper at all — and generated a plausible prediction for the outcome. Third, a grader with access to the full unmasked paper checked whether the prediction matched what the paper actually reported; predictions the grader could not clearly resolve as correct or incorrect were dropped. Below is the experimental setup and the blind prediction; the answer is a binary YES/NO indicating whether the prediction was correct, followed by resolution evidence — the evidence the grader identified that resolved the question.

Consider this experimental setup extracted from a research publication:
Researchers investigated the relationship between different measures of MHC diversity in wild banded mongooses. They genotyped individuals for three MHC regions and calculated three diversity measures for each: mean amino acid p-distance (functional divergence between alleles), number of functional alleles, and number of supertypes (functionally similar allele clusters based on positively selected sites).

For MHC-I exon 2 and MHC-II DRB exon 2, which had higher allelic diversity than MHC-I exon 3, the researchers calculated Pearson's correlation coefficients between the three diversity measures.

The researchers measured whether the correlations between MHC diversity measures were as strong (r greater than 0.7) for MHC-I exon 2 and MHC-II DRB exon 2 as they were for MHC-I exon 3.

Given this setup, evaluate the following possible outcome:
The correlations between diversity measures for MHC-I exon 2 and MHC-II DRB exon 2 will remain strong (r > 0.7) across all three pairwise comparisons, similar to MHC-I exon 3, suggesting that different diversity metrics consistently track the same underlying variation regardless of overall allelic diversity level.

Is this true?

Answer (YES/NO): NO